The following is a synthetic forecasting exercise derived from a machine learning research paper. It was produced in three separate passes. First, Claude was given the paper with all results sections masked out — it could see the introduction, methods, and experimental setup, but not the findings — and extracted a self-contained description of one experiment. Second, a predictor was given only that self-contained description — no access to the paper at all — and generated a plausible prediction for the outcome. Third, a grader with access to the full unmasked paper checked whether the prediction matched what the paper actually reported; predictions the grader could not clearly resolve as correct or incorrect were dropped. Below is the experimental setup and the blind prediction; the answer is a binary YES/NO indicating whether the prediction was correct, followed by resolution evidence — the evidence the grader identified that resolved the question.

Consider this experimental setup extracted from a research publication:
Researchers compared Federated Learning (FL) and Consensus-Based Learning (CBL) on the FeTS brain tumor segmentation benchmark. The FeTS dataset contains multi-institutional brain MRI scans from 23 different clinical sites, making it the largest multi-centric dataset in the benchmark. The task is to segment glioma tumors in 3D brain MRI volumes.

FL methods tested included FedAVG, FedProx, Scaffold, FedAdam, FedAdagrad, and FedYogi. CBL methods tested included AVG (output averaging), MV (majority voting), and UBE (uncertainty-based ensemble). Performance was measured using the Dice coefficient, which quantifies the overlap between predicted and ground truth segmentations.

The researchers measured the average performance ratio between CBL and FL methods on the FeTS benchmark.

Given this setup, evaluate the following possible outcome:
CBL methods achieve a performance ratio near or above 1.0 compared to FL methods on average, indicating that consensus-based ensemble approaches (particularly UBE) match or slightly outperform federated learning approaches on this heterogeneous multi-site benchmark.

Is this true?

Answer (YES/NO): NO